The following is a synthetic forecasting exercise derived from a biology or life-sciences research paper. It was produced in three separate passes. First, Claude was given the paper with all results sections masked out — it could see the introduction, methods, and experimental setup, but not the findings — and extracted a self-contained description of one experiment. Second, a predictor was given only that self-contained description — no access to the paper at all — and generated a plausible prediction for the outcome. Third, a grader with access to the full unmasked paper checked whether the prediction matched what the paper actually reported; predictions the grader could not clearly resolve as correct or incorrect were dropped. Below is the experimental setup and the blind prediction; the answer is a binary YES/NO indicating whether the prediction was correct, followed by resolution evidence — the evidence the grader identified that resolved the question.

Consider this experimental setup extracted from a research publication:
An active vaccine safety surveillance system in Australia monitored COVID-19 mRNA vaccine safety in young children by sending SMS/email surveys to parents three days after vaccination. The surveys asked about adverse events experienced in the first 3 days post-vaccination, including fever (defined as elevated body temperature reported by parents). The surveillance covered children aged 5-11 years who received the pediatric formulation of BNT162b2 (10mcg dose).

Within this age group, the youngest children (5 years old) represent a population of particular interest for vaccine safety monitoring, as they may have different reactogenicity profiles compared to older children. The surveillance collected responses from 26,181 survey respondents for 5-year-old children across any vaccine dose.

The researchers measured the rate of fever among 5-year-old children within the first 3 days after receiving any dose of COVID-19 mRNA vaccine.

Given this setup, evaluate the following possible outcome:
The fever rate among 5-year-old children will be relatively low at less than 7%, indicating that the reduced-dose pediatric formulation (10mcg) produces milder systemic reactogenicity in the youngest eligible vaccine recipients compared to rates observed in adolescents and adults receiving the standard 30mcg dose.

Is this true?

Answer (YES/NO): YES